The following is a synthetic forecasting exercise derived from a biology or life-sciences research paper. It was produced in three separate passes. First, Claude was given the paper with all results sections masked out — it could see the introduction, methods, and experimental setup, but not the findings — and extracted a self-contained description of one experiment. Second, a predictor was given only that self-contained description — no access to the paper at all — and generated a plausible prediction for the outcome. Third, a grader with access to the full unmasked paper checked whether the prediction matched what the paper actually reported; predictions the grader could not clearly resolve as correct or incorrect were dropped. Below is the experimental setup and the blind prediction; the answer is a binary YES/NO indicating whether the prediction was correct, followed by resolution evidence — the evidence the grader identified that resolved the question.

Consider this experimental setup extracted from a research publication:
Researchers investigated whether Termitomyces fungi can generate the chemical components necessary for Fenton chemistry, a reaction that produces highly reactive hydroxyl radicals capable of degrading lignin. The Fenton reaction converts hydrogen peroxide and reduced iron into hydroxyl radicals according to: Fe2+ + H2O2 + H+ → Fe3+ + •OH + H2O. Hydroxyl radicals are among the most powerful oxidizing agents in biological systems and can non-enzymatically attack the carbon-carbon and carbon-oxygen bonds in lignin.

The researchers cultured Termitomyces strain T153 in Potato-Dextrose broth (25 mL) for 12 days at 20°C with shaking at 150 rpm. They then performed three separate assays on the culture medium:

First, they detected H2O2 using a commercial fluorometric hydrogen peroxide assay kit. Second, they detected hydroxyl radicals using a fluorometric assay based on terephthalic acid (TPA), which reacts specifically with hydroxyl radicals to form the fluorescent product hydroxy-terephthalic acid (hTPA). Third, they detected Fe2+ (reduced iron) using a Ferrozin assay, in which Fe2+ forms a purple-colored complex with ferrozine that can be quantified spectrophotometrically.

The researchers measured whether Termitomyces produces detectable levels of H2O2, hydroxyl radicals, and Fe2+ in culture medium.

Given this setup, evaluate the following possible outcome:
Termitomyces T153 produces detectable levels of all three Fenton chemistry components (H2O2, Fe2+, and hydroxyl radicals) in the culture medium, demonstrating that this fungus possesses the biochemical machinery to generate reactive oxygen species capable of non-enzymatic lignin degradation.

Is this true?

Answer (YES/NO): NO